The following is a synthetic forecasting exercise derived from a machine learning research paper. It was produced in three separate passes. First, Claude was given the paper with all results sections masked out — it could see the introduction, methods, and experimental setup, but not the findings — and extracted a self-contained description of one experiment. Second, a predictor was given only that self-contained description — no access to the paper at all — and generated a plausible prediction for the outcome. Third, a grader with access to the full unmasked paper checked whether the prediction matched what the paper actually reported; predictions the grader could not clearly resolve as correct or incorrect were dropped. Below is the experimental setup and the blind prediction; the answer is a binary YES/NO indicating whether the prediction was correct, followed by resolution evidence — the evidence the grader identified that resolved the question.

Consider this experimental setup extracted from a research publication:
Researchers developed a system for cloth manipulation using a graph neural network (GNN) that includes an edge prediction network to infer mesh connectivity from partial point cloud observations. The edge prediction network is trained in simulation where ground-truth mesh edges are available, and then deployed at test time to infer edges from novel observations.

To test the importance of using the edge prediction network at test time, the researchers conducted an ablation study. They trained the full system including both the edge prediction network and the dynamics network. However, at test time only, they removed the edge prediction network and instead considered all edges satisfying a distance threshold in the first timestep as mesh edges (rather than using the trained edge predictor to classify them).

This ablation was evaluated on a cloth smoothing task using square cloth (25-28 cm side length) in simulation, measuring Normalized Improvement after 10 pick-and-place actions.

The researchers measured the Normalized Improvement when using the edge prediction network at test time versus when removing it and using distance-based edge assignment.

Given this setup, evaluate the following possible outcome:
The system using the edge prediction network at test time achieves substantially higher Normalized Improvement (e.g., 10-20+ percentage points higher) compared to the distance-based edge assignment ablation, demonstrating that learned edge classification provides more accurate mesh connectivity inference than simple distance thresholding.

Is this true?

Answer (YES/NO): YES